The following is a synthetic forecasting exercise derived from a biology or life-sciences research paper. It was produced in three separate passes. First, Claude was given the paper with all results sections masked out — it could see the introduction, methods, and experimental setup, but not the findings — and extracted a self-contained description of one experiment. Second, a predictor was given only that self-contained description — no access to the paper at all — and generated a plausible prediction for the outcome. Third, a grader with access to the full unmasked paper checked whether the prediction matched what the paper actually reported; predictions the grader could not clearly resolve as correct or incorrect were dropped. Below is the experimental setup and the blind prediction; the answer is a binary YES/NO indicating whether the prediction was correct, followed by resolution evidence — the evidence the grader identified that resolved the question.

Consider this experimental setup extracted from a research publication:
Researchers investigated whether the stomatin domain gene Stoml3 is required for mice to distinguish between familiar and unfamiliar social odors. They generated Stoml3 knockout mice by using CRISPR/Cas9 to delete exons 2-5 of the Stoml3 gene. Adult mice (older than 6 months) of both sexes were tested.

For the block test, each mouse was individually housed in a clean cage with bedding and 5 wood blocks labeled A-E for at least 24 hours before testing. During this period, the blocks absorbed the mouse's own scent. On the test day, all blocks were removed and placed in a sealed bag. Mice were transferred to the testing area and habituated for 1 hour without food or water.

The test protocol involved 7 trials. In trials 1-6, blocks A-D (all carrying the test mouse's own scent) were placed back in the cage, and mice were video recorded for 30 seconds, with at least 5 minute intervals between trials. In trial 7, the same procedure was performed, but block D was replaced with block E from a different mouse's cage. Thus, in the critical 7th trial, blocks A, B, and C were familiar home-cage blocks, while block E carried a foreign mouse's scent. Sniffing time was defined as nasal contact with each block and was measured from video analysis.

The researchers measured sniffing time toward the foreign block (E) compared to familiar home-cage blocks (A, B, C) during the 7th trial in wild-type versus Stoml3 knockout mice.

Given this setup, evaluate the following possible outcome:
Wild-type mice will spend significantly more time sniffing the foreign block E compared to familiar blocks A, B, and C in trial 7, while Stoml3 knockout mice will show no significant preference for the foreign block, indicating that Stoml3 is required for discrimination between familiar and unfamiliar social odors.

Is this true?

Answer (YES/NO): YES